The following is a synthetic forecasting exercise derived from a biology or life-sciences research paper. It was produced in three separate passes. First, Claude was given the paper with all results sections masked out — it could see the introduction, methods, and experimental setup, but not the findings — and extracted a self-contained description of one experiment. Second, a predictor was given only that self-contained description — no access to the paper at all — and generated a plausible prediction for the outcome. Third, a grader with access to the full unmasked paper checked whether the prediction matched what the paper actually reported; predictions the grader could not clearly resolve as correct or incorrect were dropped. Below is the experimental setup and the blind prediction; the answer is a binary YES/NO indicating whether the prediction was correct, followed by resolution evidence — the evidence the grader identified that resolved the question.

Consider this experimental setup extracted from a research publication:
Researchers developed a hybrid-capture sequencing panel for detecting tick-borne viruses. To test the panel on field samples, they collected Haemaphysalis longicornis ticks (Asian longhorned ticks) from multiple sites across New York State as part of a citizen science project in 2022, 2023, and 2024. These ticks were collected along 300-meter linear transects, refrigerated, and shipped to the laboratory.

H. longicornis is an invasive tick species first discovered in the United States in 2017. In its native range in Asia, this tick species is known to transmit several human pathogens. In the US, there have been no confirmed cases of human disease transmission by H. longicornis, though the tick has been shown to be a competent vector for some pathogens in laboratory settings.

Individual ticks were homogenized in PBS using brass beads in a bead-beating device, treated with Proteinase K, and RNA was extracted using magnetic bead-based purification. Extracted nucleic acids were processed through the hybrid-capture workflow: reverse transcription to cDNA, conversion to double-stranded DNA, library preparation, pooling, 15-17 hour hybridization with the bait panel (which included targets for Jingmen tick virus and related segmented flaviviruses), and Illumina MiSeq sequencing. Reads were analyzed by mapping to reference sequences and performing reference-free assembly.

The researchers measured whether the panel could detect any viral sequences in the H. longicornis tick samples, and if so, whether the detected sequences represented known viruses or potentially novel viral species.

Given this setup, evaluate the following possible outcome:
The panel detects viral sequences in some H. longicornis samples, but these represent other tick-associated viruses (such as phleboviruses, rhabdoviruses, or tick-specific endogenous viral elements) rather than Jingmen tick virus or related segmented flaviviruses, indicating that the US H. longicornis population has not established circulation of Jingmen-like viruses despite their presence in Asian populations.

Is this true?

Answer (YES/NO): NO